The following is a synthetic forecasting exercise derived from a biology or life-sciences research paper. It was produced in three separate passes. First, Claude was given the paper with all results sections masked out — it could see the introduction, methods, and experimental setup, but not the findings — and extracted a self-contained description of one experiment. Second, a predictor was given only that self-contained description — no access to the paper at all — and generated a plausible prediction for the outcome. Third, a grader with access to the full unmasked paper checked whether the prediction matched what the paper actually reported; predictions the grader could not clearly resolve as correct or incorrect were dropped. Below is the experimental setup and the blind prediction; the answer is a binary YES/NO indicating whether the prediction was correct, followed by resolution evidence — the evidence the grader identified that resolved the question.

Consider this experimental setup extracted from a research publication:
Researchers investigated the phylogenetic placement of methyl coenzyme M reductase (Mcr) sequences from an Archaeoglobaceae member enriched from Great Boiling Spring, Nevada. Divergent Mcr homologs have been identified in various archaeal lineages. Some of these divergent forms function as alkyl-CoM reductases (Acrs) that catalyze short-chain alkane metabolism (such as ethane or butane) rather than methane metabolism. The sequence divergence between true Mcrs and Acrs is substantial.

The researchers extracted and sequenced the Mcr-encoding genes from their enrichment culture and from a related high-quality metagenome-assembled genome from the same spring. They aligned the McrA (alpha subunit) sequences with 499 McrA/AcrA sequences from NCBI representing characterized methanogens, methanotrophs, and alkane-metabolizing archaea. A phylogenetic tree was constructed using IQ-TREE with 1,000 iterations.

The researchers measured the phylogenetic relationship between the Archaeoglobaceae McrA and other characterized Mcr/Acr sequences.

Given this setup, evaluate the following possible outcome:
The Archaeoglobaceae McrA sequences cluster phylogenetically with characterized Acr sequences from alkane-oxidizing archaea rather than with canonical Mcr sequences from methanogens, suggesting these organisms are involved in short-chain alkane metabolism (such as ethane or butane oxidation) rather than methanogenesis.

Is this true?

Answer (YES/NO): NO